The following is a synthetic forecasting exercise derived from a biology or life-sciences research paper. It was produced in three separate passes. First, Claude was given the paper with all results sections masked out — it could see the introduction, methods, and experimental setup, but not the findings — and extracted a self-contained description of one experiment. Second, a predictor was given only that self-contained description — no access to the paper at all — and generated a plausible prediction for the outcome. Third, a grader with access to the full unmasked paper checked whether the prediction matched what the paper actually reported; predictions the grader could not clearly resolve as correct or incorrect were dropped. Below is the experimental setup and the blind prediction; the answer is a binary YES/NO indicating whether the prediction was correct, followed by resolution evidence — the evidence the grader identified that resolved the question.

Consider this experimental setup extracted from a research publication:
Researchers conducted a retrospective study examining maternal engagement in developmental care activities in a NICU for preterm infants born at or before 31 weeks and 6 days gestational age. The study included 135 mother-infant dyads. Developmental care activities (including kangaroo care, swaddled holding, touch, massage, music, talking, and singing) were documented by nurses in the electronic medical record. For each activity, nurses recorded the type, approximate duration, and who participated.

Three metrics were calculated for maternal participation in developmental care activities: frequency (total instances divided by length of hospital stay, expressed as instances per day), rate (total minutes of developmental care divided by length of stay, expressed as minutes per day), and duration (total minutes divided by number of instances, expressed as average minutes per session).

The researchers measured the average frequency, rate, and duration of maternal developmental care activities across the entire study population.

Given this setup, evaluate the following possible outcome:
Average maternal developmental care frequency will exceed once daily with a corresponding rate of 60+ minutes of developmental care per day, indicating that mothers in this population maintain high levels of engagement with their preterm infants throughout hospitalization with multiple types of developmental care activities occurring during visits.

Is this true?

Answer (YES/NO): YES